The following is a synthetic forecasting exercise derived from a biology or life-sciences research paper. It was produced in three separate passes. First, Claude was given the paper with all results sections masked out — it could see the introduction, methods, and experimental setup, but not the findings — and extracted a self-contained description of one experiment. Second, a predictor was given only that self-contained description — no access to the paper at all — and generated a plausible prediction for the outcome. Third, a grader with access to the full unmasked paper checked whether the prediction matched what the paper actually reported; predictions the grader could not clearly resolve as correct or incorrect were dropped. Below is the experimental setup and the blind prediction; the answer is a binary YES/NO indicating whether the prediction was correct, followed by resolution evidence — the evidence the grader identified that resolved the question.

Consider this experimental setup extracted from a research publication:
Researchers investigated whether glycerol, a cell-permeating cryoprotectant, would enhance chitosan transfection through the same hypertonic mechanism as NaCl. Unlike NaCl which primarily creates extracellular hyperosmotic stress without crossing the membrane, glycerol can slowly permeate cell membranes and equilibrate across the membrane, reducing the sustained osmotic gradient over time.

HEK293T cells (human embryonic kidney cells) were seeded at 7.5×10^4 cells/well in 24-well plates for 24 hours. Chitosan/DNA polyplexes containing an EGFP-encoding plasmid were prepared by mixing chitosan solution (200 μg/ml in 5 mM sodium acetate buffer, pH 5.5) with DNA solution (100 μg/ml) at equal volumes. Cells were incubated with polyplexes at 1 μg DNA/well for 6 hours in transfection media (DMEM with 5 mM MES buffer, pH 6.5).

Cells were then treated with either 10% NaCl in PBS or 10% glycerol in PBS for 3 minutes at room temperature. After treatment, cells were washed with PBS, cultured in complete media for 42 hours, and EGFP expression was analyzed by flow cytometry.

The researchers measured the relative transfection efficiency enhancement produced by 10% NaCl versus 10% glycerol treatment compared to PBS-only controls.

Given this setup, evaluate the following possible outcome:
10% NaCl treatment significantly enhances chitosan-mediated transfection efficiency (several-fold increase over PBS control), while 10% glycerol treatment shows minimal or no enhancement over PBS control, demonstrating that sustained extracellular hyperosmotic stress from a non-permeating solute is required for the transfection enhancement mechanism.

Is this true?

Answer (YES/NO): NO